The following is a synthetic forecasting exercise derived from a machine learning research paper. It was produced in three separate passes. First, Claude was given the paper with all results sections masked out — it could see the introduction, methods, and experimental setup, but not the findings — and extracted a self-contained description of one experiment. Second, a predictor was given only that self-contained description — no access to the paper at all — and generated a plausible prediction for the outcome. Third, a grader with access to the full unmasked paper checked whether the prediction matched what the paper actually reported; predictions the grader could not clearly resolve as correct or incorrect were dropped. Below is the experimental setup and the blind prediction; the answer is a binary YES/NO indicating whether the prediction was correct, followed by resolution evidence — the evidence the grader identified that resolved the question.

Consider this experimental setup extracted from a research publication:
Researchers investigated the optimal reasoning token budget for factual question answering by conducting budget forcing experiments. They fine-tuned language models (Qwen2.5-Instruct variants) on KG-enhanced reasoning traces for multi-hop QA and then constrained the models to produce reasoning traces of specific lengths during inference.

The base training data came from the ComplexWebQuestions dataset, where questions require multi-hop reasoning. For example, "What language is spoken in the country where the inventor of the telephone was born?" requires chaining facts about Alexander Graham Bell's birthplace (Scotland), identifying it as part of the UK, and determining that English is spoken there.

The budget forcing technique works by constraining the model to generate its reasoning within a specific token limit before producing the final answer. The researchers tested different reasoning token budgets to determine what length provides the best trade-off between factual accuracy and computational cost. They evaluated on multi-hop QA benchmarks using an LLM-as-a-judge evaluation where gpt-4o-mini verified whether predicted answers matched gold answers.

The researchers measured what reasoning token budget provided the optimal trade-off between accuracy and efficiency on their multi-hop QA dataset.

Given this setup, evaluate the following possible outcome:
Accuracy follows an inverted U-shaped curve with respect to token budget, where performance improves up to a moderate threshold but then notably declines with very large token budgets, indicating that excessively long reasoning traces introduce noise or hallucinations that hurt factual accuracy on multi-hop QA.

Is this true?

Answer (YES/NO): NO